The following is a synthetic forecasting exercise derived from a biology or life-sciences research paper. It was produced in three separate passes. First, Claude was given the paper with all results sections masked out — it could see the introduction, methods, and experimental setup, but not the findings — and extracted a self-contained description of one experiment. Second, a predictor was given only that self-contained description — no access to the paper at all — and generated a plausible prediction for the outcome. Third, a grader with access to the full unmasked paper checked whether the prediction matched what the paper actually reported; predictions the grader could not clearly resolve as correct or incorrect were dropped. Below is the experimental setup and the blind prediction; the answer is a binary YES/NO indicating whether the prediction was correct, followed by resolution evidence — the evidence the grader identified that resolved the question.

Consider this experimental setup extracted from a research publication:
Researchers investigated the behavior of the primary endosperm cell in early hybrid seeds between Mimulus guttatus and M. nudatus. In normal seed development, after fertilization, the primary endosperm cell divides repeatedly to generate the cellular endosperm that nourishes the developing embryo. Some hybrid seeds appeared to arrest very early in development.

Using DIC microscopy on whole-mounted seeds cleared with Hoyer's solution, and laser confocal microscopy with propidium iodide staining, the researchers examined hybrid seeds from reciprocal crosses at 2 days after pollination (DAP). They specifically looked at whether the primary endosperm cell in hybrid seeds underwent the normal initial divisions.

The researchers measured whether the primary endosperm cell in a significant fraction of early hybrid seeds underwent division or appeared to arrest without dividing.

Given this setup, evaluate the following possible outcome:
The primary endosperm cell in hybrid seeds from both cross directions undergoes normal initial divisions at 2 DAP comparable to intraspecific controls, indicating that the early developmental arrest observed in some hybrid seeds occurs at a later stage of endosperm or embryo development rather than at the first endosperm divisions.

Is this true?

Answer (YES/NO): NO